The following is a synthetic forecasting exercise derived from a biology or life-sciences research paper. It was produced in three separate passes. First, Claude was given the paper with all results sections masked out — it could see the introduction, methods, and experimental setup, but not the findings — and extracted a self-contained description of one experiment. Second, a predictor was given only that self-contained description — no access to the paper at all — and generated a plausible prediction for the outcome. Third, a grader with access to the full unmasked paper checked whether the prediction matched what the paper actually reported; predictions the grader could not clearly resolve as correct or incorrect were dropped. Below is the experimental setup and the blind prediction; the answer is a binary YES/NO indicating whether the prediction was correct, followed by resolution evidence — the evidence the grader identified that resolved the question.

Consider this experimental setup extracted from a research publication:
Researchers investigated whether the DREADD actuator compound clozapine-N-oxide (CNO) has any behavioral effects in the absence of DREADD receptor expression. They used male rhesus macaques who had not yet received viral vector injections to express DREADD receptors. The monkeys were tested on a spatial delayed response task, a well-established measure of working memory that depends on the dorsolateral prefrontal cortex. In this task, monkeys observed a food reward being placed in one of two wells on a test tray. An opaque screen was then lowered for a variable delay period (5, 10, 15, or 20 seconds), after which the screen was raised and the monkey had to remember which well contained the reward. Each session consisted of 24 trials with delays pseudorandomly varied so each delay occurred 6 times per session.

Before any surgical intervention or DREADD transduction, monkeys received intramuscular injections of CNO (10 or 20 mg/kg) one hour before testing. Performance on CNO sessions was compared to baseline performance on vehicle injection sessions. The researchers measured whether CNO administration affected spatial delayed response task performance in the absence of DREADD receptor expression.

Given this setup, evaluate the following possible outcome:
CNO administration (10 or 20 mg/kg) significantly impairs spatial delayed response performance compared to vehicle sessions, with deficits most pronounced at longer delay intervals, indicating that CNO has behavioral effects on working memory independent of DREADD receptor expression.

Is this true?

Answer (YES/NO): NO